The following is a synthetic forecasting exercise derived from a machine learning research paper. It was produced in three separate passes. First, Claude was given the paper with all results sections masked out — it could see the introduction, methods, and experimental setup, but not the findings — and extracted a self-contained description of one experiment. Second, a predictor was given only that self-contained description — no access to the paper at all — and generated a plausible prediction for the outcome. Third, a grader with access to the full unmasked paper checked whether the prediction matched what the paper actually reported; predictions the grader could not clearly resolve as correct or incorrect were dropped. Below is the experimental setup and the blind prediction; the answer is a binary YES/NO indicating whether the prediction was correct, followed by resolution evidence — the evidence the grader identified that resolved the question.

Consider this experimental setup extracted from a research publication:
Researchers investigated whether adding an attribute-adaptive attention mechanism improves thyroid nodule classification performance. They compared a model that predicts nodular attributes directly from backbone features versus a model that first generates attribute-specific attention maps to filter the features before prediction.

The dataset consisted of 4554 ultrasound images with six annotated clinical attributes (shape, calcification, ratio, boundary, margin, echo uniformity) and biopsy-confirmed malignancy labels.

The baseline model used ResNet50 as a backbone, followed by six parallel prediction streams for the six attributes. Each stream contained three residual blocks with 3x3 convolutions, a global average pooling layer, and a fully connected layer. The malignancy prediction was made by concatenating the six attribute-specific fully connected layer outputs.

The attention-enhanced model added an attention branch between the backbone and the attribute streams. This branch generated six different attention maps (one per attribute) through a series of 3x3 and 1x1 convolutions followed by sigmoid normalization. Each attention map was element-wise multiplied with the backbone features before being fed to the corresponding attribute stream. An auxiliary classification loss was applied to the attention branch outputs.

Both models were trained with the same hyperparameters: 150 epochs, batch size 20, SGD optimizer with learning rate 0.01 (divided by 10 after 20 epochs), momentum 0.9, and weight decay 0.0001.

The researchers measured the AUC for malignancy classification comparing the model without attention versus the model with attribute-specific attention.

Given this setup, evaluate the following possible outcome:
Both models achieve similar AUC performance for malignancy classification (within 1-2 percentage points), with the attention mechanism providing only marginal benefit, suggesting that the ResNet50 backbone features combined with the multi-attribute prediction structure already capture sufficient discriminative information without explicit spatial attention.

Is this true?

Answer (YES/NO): NO